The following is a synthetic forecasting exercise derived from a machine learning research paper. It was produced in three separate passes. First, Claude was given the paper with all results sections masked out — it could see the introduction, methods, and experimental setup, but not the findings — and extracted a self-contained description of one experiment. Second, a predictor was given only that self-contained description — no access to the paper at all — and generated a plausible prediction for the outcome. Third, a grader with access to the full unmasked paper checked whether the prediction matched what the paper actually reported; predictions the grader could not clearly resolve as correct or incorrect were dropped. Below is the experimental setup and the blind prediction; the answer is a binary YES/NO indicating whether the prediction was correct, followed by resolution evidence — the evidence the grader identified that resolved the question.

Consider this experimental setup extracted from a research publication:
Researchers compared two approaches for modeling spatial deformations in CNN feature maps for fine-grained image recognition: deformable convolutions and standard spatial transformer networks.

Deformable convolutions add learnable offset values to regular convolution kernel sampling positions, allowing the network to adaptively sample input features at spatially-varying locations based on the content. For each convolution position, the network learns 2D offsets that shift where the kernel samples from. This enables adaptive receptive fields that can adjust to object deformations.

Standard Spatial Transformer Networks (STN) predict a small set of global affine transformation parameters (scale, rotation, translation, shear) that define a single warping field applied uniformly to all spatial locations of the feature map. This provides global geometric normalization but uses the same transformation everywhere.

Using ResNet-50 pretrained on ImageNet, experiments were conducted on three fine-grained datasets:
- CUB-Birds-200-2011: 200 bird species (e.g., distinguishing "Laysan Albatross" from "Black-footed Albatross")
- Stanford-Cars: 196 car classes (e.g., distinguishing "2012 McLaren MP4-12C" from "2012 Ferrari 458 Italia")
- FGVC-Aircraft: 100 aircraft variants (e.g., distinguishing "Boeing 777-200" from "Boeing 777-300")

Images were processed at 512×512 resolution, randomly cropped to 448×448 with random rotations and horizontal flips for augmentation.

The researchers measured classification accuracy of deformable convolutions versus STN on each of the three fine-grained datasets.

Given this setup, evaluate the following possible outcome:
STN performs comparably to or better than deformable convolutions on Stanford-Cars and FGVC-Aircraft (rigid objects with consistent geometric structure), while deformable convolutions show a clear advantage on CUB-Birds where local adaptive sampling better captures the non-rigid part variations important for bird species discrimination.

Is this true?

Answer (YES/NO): NO